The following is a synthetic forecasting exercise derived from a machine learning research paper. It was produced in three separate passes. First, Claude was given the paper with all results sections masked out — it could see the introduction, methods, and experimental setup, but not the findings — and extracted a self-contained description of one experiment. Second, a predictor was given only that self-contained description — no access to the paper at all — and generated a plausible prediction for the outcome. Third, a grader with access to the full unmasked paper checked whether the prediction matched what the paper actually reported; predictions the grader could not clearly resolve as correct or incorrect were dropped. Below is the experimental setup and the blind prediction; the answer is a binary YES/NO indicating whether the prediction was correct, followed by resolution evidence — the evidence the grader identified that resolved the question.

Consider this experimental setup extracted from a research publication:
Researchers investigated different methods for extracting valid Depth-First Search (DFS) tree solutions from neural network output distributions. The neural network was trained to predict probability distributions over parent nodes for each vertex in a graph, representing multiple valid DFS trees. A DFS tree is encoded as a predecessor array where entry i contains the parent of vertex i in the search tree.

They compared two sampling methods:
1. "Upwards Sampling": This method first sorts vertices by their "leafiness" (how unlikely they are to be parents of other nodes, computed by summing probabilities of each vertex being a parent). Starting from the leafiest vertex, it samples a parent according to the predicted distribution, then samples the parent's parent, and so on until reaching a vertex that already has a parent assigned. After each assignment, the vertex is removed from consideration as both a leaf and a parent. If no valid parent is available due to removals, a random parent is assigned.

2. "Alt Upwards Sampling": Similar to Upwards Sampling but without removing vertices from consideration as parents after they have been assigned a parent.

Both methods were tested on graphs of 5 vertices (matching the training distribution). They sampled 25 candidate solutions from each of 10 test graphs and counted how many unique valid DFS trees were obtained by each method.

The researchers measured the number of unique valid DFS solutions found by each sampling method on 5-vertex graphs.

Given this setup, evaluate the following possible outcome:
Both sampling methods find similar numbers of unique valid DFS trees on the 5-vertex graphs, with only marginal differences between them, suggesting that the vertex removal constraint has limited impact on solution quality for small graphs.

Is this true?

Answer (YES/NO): NO